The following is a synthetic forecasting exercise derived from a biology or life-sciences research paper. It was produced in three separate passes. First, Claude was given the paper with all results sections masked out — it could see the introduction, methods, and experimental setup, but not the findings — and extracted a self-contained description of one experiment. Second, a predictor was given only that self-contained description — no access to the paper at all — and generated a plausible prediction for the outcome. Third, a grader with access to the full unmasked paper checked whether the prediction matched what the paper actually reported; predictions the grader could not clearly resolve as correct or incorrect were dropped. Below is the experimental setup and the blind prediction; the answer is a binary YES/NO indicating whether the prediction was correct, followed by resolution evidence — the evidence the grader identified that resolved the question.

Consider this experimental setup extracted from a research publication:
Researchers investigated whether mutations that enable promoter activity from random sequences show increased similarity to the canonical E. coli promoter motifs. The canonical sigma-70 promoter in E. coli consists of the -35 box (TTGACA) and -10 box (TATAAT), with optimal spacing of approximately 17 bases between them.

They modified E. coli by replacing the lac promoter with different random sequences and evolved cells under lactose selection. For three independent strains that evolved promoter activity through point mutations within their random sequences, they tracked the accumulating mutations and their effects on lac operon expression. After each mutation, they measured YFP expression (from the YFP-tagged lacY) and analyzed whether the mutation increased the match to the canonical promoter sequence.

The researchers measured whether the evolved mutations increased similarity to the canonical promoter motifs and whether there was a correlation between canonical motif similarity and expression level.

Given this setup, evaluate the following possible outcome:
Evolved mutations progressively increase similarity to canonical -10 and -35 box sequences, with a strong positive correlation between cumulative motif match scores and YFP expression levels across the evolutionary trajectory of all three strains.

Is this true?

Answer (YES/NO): YES